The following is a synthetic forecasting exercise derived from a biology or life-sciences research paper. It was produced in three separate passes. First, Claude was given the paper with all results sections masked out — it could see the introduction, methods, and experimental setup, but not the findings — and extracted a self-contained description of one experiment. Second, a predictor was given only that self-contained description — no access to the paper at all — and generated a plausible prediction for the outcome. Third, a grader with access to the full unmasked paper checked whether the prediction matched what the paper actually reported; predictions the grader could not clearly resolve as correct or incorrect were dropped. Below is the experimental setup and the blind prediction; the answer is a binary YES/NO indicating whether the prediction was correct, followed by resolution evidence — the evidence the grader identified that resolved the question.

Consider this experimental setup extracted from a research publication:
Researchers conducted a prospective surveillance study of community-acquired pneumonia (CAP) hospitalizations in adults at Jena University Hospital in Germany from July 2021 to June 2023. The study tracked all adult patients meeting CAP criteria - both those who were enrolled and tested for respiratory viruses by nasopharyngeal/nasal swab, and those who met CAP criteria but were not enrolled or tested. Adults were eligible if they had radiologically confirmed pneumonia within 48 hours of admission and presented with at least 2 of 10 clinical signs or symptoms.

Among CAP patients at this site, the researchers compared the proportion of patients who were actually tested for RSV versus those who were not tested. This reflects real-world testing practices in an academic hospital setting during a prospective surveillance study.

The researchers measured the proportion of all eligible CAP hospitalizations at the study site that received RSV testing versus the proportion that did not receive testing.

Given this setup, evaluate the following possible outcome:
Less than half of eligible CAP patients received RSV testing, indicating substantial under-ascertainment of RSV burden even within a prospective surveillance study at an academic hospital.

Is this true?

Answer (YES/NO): YES